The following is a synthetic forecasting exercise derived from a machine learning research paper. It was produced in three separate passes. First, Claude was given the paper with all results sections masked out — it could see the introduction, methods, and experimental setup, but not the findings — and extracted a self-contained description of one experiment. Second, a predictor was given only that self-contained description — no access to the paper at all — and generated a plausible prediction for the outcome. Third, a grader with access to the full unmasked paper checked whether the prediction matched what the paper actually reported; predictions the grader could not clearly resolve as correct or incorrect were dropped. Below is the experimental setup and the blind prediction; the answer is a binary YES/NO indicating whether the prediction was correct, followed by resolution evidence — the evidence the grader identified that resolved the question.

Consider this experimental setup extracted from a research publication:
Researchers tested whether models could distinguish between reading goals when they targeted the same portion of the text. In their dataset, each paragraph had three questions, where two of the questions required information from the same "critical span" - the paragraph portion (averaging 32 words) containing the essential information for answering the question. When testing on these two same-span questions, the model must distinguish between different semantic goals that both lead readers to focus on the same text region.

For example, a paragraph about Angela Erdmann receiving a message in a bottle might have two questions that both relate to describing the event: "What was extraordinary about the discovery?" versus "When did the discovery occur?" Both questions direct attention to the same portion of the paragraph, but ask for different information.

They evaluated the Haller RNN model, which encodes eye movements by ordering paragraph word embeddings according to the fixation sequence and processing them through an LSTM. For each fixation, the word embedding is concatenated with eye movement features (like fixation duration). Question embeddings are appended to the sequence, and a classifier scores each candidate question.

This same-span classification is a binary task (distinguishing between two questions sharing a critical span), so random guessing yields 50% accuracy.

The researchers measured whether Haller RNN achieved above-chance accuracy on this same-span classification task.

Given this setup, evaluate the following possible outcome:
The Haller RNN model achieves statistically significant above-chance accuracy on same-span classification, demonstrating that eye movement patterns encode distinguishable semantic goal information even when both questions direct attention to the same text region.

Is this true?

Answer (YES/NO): YES